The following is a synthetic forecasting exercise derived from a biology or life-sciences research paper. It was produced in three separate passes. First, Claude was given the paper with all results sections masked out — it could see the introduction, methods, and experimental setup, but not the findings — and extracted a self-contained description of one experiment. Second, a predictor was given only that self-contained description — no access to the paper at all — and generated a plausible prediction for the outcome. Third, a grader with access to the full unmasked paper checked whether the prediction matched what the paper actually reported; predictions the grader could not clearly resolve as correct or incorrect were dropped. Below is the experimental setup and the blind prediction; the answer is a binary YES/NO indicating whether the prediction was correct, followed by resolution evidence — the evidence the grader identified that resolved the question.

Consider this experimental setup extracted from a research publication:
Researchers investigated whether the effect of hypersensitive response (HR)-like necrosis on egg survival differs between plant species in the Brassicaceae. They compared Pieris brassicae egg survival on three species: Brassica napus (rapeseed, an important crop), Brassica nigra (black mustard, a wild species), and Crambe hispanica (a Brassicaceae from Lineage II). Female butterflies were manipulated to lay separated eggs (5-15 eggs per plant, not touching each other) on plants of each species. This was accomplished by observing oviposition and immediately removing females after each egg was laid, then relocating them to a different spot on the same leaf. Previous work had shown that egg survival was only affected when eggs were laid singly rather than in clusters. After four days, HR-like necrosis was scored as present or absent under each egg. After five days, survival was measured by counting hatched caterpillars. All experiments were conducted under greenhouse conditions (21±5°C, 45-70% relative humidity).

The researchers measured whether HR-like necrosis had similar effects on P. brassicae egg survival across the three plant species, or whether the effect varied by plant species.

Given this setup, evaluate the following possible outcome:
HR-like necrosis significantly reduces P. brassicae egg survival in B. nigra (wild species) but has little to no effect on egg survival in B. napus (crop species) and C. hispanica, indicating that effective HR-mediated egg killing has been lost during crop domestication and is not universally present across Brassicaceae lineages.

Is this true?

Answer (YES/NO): NO